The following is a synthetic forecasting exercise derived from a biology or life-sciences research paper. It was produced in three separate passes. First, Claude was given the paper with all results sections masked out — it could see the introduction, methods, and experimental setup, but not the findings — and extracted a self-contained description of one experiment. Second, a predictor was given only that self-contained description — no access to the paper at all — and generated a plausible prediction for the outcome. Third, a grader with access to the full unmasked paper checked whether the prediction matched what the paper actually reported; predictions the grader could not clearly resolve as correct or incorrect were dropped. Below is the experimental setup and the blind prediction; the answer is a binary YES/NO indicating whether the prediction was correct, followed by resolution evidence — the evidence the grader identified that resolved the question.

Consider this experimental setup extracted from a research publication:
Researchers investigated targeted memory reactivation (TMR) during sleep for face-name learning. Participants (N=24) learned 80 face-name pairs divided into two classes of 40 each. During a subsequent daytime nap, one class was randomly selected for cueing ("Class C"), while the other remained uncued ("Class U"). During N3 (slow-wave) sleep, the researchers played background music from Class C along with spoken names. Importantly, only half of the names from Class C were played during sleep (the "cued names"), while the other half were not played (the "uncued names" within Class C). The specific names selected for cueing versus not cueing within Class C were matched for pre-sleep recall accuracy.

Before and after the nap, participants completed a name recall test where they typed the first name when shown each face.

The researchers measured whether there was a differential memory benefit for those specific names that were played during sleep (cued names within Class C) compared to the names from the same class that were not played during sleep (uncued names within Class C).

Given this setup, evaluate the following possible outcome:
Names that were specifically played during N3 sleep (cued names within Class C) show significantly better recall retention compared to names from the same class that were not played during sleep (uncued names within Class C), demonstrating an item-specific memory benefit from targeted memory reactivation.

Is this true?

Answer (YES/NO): NO